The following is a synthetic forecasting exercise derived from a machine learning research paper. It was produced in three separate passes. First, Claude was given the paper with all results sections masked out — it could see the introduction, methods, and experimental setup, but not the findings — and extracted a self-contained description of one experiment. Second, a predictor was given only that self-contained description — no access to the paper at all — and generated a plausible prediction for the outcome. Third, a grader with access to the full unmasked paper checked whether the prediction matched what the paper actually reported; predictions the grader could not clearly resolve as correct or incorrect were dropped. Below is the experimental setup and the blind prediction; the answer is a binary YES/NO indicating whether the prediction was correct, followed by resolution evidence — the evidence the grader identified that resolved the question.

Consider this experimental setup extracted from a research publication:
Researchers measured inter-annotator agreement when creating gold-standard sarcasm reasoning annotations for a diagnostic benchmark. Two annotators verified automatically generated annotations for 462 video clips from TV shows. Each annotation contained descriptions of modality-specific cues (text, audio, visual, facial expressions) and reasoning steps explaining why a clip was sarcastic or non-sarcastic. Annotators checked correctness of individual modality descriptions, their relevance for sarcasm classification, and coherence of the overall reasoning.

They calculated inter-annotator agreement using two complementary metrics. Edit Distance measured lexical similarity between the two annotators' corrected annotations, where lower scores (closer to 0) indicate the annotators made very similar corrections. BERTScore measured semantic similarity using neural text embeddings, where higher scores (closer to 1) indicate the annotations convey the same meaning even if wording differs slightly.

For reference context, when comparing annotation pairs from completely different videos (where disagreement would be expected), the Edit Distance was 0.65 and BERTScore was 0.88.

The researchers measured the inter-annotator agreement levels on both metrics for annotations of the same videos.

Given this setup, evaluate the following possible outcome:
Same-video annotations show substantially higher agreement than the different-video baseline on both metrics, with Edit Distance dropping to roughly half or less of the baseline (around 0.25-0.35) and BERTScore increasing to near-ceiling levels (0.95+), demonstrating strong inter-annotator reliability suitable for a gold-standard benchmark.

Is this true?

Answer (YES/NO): NO